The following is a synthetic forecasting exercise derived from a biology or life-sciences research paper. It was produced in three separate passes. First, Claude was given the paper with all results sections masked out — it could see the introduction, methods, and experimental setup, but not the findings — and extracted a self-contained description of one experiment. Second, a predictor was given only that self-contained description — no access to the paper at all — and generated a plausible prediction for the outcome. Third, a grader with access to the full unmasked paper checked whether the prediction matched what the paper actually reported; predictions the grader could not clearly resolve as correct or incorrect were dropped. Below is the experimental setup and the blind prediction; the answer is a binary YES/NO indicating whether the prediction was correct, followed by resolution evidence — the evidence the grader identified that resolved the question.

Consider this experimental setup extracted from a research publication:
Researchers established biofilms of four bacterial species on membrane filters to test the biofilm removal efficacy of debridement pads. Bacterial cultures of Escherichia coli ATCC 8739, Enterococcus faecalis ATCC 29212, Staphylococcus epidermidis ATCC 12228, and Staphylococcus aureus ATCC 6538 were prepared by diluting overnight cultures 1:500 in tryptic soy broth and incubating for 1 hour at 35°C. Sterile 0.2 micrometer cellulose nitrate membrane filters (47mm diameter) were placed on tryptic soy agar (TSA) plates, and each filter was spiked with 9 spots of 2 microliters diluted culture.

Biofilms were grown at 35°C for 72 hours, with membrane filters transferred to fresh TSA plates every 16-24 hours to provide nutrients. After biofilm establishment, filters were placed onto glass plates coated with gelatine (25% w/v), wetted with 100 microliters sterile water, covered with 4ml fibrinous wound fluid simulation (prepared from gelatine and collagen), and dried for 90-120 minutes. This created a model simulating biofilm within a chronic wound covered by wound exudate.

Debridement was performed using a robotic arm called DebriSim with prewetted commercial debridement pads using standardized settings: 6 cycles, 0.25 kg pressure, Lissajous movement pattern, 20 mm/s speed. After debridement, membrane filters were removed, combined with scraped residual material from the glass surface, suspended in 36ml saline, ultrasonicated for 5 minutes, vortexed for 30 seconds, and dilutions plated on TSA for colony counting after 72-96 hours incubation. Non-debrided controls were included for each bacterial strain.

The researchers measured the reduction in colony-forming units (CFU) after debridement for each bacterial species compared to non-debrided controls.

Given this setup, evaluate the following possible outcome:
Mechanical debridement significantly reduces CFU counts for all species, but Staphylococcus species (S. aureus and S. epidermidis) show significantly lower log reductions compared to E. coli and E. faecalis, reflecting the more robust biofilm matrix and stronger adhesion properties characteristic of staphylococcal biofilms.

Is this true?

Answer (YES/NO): NO